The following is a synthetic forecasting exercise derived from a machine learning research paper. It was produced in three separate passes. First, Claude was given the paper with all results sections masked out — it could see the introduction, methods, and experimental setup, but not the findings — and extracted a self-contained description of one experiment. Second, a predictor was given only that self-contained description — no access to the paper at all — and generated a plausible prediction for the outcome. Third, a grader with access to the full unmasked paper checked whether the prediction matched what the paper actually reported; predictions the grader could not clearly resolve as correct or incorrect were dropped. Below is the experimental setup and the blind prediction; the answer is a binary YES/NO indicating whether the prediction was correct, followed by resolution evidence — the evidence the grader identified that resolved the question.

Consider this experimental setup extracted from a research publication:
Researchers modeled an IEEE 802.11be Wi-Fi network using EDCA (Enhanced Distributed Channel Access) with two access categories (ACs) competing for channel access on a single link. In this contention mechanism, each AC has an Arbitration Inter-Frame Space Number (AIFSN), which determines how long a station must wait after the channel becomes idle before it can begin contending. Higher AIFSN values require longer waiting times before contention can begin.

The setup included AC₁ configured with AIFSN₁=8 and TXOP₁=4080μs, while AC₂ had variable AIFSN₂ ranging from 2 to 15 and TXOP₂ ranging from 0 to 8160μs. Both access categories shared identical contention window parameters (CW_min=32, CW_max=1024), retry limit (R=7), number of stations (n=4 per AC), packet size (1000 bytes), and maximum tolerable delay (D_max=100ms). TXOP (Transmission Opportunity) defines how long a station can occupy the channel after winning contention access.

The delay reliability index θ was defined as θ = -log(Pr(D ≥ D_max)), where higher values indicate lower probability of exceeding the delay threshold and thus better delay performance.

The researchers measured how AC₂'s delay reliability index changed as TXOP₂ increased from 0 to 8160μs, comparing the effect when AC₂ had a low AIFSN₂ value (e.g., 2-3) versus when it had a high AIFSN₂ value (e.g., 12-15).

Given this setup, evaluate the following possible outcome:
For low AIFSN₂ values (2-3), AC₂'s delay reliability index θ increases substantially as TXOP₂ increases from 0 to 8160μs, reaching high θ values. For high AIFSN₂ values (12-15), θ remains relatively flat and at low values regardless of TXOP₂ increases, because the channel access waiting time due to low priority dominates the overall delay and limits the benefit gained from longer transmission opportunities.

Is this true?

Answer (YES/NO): NO